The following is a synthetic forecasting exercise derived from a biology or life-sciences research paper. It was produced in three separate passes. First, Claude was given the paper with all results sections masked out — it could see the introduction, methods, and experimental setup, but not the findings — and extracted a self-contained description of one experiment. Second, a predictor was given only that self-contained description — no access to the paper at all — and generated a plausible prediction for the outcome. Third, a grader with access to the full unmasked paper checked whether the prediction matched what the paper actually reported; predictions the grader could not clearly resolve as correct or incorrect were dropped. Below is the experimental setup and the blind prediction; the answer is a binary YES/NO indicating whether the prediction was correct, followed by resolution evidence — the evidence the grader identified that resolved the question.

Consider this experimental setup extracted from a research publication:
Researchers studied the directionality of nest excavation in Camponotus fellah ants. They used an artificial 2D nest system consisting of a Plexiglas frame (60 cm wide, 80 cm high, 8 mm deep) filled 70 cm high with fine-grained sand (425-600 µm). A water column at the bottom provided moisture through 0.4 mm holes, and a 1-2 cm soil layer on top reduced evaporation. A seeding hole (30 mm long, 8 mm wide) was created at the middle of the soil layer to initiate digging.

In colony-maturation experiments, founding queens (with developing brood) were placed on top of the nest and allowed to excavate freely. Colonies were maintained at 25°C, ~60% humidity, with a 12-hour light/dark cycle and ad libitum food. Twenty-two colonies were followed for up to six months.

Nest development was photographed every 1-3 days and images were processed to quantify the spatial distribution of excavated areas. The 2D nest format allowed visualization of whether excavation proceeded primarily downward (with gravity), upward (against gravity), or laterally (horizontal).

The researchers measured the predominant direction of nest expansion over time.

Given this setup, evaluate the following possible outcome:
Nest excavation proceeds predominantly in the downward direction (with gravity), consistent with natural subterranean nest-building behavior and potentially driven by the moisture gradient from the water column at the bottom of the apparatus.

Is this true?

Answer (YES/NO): NO